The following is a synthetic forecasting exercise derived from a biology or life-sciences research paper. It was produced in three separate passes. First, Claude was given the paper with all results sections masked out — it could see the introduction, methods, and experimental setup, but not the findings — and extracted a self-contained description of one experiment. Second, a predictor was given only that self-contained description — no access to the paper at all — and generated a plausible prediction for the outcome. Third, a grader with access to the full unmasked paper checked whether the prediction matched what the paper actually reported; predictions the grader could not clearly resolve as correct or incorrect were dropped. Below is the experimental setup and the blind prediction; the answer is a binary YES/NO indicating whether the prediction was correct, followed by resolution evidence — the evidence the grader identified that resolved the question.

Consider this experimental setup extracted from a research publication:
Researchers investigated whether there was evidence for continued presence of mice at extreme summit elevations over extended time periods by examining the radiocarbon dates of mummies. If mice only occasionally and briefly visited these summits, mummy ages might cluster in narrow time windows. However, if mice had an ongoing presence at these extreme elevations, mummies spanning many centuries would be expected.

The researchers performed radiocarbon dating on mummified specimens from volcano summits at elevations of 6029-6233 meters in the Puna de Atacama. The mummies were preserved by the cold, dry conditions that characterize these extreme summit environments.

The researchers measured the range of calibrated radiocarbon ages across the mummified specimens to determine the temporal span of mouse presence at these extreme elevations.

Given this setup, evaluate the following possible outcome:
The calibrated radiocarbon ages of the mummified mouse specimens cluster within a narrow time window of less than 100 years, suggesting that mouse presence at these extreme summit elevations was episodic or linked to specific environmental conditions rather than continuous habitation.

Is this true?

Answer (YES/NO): NO